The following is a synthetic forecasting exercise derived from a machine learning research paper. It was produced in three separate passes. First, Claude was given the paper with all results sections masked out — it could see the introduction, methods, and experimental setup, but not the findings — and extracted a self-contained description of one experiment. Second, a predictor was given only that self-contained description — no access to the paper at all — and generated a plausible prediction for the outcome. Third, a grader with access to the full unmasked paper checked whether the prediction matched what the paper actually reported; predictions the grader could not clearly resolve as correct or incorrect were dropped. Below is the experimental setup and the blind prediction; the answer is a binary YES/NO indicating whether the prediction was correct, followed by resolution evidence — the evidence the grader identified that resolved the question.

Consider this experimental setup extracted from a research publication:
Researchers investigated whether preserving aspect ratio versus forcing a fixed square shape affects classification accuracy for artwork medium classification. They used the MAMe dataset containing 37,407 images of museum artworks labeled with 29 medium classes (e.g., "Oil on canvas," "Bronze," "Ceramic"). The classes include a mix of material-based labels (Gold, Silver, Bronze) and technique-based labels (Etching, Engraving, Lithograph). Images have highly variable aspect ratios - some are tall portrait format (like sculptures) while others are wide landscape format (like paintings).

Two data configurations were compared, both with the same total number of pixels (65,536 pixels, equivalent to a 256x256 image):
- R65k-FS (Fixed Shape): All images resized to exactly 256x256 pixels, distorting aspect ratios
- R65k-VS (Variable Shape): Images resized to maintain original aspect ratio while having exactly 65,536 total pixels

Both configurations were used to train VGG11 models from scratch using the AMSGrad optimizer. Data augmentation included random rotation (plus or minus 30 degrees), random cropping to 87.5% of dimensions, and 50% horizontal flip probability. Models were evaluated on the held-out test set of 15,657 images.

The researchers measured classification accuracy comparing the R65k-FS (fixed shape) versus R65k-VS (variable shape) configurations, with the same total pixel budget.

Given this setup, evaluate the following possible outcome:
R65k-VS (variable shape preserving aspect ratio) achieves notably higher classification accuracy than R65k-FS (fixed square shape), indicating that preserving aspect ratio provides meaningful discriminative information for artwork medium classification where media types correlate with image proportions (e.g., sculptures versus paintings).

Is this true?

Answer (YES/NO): NO